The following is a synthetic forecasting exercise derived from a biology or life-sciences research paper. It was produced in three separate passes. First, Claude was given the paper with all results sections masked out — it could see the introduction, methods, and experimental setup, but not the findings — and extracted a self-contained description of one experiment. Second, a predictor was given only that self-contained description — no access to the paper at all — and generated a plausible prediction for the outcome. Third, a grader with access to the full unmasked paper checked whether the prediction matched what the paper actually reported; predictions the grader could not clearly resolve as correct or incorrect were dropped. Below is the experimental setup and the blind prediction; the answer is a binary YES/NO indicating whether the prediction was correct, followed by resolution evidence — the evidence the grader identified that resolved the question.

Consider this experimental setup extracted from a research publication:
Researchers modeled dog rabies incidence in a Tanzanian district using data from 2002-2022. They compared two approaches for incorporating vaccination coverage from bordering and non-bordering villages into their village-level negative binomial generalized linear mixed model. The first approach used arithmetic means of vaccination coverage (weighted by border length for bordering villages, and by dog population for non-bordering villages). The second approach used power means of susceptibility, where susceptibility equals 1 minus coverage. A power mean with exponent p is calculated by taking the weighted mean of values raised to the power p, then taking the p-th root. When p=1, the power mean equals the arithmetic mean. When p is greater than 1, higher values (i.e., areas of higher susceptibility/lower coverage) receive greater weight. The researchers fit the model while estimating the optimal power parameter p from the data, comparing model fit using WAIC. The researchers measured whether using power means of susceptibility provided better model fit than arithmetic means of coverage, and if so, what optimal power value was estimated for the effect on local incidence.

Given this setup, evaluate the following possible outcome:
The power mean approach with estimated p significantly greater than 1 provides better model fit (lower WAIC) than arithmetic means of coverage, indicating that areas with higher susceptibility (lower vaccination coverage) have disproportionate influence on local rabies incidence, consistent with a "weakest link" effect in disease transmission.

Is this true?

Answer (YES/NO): NO